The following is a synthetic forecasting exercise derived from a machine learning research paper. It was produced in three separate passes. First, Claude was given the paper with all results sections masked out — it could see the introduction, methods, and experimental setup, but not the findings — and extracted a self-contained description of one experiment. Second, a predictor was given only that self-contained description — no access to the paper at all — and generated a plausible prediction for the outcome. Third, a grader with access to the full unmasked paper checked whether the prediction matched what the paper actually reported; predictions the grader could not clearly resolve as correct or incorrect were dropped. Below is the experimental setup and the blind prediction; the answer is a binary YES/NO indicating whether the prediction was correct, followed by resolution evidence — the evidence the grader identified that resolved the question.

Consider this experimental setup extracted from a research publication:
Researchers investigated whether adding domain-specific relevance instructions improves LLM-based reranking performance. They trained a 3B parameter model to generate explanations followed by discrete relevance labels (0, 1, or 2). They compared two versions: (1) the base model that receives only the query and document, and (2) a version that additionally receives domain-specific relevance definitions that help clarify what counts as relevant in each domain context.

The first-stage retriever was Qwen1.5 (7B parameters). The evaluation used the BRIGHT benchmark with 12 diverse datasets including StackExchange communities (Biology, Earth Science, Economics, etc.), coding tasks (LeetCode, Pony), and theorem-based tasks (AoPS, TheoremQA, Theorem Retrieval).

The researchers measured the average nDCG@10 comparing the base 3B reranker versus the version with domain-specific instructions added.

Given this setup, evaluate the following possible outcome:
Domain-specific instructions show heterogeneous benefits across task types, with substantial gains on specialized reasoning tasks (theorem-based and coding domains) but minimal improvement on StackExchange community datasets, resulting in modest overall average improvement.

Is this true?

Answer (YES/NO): NO